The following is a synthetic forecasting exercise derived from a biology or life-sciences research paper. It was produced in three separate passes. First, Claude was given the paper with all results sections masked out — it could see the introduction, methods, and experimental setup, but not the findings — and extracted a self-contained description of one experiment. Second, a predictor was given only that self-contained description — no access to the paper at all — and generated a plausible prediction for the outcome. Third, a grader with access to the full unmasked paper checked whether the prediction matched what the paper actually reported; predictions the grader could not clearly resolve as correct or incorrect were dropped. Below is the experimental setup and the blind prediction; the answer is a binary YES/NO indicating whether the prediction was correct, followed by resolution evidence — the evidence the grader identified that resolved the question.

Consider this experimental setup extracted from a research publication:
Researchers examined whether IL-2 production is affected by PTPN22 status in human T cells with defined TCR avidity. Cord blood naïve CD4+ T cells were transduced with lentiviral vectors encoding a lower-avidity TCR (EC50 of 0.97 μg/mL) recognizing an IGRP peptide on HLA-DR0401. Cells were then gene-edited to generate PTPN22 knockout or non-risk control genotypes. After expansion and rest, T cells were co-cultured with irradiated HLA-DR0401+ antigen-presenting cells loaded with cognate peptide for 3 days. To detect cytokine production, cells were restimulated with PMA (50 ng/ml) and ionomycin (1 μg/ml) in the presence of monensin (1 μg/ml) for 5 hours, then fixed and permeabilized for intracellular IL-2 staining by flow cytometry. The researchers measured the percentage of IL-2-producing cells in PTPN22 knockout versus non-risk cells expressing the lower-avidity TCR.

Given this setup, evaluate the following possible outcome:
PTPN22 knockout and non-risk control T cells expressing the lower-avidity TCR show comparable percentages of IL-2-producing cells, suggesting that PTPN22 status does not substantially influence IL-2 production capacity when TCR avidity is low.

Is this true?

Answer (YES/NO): NO